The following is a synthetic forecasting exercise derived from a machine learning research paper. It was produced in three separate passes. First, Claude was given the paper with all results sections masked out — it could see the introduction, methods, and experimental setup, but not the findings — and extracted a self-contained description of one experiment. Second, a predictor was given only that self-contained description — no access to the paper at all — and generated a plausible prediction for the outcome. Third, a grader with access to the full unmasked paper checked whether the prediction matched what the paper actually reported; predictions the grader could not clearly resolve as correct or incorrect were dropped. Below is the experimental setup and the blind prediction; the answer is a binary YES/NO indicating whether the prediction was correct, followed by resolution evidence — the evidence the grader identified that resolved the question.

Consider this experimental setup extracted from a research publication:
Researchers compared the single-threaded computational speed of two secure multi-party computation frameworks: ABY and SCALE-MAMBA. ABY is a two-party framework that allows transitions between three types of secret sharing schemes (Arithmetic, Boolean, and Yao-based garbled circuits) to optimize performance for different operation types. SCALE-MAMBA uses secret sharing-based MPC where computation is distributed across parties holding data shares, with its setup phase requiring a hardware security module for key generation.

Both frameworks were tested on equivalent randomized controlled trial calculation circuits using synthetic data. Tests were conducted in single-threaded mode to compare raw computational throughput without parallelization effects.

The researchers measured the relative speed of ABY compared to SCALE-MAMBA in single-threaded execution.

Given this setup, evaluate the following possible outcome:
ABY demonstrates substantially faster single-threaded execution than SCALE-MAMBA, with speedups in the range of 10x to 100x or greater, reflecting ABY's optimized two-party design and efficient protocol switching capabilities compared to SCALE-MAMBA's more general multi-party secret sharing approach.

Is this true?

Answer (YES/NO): YES